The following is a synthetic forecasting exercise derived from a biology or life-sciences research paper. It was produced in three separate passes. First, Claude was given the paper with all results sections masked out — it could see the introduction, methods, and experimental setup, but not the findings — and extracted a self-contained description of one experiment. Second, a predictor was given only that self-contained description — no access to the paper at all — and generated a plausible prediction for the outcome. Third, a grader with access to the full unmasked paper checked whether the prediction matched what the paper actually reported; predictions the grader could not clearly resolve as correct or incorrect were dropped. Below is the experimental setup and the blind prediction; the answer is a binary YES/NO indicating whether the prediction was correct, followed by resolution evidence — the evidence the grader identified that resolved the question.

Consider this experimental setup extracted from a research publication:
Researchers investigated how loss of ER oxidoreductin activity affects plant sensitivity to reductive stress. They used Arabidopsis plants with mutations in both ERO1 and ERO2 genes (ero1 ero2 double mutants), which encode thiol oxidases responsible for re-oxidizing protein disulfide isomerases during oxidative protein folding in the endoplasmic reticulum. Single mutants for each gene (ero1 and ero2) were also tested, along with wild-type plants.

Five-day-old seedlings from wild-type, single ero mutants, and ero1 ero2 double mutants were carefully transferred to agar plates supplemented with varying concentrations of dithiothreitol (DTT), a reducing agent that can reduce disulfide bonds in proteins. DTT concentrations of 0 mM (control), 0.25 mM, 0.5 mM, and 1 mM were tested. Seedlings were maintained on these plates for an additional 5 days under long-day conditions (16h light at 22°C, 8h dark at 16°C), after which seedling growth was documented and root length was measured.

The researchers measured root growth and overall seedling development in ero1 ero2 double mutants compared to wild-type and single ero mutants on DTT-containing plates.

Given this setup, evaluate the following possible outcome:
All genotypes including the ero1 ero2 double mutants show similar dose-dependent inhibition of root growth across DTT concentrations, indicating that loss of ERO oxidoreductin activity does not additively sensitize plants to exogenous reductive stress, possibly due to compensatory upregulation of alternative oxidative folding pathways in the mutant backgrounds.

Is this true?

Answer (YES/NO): NO